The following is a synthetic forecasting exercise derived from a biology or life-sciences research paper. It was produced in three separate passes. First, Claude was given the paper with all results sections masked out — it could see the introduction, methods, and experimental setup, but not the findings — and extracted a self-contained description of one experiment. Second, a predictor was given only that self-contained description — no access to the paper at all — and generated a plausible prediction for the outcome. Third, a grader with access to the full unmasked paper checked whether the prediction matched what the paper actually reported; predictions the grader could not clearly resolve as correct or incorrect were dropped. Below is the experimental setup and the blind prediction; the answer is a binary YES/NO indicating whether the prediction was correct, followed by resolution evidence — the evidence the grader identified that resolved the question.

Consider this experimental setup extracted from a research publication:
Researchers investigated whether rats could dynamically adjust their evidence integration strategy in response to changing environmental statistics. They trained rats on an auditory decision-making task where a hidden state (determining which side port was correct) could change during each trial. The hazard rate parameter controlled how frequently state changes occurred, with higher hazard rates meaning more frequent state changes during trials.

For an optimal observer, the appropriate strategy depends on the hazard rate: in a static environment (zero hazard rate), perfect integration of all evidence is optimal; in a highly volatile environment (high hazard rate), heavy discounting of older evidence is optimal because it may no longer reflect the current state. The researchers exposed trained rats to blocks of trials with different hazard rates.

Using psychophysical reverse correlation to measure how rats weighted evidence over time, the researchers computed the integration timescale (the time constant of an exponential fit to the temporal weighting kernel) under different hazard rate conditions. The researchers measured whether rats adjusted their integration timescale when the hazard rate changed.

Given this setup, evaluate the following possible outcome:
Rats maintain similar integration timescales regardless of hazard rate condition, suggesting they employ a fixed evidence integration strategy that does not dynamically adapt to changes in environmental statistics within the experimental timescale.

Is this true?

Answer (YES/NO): NO